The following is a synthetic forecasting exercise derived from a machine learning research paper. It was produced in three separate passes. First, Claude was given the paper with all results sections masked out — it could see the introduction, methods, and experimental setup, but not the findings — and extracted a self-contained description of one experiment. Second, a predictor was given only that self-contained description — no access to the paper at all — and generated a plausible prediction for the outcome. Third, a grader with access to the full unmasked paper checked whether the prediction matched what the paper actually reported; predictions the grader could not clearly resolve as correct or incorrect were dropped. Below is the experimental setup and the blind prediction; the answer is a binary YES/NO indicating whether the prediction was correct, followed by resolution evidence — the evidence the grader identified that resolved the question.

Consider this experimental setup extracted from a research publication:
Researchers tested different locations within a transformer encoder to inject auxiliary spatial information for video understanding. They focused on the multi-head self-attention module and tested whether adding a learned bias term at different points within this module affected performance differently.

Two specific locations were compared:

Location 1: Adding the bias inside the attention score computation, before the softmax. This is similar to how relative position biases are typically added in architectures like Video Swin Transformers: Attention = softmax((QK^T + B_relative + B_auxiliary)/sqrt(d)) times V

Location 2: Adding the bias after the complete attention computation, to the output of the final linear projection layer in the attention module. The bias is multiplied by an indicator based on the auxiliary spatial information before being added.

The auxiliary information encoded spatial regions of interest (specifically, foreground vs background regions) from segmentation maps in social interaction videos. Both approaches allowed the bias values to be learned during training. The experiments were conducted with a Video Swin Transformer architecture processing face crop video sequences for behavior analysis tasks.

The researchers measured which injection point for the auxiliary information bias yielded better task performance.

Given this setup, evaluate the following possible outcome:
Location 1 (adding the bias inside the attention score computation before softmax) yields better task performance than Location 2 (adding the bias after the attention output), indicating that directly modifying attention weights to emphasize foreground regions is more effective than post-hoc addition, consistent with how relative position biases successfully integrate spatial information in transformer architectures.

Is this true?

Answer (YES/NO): NO